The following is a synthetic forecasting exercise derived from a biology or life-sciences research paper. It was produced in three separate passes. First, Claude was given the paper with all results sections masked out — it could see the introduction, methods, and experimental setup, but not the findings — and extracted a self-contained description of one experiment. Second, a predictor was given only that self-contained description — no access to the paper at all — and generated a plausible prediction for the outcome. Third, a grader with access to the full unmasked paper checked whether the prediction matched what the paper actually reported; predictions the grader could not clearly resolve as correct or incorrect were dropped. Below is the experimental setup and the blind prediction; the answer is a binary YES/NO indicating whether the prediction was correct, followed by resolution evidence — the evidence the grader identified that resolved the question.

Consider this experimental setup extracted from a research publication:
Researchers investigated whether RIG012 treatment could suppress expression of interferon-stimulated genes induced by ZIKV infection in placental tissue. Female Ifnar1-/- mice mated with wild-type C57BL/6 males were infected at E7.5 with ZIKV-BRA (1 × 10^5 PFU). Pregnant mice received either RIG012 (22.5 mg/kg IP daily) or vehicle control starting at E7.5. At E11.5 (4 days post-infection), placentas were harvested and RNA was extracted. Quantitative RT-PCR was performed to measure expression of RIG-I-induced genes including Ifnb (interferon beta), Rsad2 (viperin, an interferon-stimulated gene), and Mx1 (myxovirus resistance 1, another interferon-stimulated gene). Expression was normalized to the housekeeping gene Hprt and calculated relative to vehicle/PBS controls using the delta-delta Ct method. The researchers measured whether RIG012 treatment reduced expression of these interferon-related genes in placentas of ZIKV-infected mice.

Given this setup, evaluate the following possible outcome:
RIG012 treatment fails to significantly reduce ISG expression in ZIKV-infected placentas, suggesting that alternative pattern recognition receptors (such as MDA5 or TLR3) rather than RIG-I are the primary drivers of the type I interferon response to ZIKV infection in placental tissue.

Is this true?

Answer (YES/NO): NO